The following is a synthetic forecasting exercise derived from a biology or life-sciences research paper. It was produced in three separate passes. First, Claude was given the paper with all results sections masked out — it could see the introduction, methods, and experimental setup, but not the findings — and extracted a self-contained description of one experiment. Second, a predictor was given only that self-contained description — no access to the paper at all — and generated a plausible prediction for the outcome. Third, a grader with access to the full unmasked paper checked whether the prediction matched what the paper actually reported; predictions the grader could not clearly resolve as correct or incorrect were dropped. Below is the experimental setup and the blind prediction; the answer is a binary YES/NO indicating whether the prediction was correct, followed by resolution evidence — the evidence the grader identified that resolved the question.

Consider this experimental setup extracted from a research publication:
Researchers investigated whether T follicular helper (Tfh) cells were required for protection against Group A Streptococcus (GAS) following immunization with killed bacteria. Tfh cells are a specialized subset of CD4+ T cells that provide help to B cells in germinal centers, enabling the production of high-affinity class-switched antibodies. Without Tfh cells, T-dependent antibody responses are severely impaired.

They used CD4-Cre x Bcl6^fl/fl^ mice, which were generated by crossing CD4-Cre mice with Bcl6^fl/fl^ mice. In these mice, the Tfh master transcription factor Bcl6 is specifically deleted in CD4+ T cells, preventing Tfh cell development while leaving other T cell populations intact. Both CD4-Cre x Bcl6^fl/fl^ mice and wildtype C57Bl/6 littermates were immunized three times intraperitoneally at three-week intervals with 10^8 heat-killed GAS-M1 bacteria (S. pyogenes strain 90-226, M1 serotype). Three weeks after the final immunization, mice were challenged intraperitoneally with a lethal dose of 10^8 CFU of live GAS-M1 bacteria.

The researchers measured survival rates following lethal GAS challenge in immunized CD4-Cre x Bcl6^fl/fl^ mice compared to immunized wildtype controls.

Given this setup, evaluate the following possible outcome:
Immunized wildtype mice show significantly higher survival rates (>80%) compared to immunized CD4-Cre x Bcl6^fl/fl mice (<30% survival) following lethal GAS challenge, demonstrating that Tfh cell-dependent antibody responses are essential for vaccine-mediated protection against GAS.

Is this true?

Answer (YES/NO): NO